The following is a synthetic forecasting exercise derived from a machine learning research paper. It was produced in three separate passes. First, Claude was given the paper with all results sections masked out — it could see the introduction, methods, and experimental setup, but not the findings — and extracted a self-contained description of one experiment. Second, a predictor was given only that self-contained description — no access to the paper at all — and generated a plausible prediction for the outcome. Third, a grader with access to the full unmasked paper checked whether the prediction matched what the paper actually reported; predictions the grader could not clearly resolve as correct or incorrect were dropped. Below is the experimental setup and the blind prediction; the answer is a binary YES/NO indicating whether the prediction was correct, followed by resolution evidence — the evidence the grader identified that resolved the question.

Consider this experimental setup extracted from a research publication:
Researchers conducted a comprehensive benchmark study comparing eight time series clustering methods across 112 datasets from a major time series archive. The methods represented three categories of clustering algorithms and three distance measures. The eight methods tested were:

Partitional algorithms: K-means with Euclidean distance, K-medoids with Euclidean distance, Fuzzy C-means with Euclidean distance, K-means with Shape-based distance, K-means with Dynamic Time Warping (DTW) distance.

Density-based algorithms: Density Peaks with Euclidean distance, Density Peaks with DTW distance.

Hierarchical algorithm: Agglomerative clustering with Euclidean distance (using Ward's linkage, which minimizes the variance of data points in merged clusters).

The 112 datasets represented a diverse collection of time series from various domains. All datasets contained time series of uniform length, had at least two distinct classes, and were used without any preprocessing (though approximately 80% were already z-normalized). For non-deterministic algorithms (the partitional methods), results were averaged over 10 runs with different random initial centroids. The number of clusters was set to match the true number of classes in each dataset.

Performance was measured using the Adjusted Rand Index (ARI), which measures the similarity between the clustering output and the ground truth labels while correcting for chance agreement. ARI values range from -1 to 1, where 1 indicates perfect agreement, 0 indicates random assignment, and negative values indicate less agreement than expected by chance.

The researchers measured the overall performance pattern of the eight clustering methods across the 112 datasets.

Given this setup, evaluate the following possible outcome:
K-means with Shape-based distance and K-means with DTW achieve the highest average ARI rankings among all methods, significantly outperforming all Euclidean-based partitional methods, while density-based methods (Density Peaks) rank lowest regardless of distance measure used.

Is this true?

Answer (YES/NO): NO